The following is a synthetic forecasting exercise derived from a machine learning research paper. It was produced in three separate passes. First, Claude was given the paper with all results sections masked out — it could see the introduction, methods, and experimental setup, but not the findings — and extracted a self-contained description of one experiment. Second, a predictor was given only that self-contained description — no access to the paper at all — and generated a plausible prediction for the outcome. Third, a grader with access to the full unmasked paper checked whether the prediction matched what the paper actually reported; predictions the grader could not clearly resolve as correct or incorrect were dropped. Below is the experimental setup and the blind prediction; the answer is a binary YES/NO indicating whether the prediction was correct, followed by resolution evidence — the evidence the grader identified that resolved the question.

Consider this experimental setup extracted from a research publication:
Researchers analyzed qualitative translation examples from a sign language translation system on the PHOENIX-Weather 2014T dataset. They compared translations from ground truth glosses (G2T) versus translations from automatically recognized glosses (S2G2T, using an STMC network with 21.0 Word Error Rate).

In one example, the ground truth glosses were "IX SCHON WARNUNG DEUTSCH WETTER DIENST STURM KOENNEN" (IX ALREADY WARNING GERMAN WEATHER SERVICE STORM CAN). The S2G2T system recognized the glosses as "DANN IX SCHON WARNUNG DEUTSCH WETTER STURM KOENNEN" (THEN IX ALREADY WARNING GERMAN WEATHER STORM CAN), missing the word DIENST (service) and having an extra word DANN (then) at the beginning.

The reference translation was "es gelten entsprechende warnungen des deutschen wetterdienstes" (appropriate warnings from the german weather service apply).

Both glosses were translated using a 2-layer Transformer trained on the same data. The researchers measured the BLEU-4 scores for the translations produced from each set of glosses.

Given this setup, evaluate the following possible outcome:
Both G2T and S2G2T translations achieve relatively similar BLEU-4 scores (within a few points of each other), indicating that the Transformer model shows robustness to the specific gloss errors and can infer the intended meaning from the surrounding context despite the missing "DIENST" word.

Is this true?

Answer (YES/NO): NO